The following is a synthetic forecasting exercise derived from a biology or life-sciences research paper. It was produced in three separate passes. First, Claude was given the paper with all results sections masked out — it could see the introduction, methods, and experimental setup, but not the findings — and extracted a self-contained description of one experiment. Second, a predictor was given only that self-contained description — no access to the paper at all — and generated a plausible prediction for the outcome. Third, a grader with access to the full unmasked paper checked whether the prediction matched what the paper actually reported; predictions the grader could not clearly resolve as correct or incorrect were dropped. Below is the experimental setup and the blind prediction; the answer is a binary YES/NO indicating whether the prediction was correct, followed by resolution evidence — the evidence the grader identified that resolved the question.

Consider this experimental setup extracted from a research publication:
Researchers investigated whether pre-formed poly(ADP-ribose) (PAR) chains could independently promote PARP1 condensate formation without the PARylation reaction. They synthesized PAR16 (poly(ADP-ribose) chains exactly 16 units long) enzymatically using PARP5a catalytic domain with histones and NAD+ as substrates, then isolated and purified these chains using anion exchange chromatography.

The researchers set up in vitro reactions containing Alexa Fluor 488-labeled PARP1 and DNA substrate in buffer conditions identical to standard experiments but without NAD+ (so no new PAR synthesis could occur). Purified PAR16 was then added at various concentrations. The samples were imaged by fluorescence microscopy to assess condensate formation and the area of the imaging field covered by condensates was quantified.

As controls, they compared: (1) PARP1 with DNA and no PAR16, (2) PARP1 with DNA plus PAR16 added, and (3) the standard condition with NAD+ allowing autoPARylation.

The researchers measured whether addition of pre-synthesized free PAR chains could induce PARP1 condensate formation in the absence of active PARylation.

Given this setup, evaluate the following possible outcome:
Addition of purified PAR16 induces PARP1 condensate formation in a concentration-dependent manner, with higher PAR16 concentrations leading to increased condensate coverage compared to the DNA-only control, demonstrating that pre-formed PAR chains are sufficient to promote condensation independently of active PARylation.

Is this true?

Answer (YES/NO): NO